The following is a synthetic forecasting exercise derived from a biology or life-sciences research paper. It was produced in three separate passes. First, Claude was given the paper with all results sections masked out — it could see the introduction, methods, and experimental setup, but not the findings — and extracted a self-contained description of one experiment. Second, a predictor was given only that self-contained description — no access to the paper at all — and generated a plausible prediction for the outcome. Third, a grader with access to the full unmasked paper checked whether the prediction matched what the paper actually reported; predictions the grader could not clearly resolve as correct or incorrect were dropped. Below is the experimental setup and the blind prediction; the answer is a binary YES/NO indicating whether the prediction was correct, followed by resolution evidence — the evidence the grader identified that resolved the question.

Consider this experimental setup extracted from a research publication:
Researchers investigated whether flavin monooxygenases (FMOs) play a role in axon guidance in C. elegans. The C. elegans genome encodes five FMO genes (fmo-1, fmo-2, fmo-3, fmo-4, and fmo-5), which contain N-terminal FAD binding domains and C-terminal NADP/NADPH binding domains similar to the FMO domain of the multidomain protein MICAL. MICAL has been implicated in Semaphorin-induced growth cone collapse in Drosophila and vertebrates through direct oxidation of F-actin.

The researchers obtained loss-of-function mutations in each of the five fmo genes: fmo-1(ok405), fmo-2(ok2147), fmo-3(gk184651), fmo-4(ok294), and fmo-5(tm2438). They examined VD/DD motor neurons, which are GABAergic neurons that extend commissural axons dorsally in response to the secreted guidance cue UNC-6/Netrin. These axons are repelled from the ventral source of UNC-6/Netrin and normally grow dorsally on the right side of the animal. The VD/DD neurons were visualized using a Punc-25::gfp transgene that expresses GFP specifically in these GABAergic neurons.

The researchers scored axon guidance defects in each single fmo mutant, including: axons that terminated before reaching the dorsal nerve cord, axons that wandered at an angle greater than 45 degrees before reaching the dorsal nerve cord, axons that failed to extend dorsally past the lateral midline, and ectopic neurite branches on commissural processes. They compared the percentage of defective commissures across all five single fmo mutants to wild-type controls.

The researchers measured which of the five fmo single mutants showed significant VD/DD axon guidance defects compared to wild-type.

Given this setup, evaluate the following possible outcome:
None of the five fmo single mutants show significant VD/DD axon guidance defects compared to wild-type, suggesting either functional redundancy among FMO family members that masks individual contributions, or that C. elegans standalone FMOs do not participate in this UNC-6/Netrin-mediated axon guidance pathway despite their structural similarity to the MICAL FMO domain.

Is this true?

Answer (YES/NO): NO